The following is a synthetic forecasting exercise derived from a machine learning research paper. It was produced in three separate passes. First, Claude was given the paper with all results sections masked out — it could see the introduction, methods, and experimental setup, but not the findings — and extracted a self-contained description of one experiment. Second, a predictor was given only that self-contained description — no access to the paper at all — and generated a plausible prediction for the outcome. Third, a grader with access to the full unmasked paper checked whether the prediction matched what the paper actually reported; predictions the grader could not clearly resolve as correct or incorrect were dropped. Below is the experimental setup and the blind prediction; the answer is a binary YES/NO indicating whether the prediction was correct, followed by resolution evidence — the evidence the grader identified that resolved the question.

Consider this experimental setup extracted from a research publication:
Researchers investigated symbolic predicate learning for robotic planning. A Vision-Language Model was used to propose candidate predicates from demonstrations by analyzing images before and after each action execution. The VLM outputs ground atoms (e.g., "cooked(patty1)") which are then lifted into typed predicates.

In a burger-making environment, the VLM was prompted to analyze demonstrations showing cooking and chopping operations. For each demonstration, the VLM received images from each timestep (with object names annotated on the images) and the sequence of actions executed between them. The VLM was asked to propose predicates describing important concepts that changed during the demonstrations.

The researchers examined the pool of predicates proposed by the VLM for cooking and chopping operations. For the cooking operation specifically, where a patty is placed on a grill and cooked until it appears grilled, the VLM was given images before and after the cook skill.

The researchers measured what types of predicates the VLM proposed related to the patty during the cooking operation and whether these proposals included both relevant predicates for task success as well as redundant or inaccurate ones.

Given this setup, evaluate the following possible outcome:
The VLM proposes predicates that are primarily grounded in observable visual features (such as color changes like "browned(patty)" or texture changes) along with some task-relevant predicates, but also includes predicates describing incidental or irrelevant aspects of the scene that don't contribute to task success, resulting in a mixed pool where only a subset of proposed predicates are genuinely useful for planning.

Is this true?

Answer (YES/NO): NO